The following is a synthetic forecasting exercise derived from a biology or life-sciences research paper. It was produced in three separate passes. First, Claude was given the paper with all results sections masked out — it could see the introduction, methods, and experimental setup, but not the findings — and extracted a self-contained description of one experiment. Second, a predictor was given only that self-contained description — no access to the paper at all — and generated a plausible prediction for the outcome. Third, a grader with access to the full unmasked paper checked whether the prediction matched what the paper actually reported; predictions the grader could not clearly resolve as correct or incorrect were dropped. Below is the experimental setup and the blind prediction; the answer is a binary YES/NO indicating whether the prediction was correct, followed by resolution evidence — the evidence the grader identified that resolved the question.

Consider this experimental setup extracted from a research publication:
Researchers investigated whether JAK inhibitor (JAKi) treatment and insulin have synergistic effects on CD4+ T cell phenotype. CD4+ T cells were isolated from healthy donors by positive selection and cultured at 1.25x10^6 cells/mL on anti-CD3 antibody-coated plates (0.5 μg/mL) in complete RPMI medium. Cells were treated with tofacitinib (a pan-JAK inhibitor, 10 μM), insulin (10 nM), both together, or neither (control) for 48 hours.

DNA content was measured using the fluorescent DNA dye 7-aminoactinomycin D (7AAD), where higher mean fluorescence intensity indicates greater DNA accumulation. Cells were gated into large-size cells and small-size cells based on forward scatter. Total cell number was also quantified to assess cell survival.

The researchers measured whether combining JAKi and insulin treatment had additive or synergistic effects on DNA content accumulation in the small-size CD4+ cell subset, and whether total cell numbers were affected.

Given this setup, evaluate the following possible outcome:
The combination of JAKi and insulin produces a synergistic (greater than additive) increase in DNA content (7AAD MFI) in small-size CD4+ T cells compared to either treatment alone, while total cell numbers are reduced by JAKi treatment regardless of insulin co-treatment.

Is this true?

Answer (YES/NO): YES